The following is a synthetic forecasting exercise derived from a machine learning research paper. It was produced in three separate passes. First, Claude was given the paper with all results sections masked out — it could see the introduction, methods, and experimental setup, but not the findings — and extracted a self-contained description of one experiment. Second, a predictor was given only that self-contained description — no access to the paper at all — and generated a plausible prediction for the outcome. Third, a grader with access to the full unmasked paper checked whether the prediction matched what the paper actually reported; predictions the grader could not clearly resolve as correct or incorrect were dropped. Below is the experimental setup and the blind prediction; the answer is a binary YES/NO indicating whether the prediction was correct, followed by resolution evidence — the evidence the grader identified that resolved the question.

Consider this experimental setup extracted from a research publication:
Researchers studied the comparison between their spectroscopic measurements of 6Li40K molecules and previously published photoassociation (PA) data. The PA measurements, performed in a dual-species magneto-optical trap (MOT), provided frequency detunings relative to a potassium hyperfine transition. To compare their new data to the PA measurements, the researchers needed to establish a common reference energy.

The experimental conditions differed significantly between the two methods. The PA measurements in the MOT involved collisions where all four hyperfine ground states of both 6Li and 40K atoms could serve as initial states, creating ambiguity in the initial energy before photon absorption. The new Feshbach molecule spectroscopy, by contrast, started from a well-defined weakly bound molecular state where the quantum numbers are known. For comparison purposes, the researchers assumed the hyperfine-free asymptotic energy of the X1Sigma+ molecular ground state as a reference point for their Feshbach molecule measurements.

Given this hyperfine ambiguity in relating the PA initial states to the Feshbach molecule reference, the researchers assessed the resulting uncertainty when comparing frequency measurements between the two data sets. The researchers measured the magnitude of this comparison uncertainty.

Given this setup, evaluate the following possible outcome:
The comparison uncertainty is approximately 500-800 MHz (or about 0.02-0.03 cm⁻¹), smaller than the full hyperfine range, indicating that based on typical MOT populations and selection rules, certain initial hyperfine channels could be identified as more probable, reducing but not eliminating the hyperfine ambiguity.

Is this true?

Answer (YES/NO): NO